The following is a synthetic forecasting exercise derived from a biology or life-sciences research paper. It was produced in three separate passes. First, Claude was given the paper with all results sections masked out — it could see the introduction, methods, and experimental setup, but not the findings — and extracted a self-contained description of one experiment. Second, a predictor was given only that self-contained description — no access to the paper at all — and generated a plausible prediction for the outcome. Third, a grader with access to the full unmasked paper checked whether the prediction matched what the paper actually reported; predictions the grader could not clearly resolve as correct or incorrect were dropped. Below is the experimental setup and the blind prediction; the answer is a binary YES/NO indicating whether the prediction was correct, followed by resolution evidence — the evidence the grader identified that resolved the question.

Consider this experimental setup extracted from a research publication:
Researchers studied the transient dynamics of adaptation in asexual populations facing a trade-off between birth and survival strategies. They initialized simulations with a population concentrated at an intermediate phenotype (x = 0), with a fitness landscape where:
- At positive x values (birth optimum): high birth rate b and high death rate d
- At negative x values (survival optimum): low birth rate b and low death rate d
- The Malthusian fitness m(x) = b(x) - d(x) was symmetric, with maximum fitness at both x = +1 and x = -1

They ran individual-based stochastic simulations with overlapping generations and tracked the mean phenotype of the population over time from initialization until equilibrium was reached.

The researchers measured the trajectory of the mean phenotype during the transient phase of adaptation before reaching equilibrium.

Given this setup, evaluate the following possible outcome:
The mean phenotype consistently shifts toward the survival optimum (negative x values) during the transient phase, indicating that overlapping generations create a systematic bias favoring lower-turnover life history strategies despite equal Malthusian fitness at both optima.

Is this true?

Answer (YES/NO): NO